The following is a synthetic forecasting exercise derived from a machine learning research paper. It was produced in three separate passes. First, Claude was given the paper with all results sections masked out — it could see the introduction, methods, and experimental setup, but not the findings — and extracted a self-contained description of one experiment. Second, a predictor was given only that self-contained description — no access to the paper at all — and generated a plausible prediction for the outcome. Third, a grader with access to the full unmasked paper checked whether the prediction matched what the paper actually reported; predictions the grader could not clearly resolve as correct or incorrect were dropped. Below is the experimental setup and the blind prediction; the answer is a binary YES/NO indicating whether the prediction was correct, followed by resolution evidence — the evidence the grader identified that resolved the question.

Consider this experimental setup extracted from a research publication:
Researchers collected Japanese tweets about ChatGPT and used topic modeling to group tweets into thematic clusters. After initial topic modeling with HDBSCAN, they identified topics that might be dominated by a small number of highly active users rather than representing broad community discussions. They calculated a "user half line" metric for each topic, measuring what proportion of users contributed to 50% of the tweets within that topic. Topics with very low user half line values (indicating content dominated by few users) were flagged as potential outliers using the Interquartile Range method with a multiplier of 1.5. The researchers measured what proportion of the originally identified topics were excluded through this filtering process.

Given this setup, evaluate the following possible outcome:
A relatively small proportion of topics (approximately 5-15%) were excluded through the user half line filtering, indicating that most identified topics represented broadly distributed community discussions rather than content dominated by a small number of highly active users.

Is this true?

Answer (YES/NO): YES